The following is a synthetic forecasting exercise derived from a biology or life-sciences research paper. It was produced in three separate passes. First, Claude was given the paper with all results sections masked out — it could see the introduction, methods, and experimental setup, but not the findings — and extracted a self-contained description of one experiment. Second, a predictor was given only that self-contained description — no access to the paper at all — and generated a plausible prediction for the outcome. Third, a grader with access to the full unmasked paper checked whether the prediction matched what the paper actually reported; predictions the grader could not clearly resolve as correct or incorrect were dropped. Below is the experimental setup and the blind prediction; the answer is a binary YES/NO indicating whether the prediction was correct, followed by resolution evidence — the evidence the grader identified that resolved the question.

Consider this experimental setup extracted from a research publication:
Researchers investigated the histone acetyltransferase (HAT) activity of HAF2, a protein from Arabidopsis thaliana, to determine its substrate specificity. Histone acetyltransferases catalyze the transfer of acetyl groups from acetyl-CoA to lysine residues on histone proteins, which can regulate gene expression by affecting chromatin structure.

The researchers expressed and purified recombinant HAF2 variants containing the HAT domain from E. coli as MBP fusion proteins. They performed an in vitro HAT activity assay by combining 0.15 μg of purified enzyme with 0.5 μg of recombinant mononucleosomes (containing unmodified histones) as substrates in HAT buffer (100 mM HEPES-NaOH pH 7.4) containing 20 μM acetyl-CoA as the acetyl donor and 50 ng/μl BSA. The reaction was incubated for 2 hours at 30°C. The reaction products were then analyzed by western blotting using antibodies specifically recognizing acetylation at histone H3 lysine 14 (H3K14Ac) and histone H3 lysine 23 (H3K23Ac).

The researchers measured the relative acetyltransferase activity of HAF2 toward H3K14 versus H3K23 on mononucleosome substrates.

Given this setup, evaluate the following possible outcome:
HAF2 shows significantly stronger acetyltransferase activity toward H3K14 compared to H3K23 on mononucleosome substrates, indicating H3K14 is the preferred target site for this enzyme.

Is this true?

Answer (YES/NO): YES